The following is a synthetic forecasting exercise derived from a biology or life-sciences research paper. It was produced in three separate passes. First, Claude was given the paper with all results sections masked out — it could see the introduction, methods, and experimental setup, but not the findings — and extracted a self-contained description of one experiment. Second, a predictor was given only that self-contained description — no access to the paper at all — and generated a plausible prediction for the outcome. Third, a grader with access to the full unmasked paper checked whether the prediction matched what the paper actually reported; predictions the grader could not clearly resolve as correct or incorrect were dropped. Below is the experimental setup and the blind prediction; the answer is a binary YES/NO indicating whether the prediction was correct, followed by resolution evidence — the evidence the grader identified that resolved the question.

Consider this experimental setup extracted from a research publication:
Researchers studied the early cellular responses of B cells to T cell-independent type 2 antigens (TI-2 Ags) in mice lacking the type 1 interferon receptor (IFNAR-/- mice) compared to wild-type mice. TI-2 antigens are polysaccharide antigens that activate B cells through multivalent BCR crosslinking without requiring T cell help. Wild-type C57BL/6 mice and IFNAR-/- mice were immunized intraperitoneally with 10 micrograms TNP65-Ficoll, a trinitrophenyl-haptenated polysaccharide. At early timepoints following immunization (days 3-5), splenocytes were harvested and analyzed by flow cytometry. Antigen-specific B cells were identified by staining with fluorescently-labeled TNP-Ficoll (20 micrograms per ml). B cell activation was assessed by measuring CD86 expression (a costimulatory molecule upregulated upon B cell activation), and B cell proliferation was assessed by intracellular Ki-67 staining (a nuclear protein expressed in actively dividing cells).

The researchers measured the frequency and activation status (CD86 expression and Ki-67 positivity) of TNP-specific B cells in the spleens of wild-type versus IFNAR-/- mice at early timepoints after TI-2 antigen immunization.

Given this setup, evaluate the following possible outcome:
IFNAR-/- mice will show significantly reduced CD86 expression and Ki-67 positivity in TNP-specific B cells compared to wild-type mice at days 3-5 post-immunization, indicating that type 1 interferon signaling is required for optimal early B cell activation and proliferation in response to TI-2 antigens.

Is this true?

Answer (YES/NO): YES